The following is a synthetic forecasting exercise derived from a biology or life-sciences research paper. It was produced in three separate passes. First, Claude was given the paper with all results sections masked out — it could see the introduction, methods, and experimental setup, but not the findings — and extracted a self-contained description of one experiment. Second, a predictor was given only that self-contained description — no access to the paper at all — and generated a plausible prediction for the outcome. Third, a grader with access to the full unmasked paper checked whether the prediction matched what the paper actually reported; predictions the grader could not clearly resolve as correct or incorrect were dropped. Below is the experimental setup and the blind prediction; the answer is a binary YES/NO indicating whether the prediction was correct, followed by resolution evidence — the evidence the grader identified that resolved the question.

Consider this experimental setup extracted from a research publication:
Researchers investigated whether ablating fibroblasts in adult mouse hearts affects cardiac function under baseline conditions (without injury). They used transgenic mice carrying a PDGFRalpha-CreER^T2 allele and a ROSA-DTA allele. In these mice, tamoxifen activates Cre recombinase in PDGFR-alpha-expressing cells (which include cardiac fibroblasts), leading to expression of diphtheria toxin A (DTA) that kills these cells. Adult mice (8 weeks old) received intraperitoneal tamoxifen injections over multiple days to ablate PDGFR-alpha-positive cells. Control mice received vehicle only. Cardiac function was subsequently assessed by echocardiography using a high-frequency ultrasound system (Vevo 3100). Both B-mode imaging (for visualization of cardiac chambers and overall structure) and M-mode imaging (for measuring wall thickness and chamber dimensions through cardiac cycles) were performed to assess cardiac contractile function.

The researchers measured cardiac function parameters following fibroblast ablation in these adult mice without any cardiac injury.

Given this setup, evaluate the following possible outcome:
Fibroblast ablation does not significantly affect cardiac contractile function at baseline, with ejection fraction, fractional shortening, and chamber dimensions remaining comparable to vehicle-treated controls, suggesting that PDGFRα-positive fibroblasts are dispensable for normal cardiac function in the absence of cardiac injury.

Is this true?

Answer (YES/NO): YES